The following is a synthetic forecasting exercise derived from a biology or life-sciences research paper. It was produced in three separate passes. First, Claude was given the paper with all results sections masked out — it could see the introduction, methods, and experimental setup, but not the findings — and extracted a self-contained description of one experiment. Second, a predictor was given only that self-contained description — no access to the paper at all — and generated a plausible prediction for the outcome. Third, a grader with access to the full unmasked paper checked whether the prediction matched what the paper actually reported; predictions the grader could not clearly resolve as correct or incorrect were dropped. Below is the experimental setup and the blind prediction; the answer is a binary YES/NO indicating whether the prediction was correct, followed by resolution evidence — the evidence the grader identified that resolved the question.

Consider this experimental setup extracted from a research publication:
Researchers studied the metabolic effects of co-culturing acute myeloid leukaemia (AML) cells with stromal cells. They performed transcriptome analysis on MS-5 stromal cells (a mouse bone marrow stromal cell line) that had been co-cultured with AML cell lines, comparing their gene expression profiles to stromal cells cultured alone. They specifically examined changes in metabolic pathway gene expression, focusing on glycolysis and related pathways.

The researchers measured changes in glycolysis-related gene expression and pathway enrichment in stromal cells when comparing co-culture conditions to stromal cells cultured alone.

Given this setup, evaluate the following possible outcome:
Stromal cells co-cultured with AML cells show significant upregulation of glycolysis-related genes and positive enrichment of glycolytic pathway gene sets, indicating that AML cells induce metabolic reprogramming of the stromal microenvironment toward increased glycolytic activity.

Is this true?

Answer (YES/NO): YES